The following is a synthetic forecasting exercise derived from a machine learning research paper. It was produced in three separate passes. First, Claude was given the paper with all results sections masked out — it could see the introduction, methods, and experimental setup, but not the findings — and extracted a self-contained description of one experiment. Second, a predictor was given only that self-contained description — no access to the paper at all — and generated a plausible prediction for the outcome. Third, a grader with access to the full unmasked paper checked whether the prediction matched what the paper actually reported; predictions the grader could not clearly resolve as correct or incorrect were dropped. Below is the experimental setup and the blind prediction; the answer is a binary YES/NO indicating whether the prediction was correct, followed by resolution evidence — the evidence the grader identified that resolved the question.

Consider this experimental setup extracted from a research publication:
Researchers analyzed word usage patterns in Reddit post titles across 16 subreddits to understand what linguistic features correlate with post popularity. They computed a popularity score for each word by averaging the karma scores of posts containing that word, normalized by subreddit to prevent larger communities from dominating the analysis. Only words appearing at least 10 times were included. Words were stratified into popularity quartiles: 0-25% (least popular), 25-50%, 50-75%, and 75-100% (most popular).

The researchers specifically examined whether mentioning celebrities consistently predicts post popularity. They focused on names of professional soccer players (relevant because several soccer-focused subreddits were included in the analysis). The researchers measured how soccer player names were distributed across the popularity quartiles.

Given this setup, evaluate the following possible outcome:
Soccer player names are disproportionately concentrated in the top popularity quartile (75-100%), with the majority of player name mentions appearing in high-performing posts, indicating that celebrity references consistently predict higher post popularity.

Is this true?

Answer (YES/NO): NO